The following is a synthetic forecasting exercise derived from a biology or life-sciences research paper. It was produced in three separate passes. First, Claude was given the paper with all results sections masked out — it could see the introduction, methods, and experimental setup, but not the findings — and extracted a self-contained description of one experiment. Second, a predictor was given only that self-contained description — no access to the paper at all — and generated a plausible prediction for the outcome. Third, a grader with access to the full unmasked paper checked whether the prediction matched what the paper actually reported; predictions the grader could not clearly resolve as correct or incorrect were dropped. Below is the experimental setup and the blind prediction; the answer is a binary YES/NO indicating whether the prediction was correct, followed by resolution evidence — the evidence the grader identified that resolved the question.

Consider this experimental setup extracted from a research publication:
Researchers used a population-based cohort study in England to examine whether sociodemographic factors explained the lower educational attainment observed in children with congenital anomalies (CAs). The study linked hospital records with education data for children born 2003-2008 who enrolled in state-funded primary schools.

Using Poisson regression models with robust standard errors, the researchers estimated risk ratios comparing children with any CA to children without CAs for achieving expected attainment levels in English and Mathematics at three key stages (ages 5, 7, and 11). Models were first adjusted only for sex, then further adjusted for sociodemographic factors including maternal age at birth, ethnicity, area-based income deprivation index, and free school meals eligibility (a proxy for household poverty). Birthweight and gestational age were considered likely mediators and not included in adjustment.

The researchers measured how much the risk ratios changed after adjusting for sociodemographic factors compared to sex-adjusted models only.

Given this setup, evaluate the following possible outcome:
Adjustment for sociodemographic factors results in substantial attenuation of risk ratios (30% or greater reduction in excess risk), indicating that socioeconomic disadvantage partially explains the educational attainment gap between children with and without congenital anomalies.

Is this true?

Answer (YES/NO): NO